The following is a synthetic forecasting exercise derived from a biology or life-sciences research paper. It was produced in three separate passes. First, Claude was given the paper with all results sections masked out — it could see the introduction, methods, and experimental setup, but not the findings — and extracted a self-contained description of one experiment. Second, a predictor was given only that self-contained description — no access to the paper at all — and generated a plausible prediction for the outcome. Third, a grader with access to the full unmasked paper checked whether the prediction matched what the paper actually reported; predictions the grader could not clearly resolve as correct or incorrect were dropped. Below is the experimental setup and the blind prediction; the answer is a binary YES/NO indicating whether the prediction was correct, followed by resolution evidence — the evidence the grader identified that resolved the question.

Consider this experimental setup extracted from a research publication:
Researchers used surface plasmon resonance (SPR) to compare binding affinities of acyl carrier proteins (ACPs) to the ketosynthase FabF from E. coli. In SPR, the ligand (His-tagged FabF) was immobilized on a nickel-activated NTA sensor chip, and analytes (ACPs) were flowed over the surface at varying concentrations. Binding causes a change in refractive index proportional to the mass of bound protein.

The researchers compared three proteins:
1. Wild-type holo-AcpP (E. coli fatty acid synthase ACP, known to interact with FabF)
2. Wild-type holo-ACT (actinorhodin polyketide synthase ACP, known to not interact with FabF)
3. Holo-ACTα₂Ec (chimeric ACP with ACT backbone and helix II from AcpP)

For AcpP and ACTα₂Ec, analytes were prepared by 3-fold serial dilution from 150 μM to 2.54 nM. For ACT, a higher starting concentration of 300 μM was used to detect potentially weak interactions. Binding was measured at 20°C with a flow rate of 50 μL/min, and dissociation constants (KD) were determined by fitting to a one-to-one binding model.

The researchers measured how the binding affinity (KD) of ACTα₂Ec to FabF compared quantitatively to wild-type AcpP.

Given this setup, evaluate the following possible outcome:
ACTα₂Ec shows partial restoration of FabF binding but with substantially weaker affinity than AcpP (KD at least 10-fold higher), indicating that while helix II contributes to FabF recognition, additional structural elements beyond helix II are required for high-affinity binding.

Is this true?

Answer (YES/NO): NO